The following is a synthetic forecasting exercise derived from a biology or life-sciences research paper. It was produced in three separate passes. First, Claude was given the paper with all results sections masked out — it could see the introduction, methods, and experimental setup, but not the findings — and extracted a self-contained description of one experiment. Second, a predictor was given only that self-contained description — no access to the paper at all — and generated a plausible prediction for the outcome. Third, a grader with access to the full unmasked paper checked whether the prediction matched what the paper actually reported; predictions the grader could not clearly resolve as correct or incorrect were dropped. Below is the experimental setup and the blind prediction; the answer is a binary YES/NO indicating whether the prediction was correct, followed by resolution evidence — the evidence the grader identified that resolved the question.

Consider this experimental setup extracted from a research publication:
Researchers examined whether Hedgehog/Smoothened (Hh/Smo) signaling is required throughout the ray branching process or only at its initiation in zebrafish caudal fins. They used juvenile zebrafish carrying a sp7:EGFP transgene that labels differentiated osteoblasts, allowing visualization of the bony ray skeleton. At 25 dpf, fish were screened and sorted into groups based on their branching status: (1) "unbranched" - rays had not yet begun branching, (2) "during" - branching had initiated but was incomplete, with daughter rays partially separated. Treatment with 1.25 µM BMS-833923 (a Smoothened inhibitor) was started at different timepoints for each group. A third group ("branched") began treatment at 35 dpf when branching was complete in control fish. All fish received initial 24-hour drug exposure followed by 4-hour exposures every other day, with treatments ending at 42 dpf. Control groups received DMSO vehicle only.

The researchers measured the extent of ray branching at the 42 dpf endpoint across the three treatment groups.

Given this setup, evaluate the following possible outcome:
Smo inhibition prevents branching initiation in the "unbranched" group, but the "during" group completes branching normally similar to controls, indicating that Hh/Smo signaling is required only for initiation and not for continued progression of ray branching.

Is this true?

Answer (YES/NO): NO